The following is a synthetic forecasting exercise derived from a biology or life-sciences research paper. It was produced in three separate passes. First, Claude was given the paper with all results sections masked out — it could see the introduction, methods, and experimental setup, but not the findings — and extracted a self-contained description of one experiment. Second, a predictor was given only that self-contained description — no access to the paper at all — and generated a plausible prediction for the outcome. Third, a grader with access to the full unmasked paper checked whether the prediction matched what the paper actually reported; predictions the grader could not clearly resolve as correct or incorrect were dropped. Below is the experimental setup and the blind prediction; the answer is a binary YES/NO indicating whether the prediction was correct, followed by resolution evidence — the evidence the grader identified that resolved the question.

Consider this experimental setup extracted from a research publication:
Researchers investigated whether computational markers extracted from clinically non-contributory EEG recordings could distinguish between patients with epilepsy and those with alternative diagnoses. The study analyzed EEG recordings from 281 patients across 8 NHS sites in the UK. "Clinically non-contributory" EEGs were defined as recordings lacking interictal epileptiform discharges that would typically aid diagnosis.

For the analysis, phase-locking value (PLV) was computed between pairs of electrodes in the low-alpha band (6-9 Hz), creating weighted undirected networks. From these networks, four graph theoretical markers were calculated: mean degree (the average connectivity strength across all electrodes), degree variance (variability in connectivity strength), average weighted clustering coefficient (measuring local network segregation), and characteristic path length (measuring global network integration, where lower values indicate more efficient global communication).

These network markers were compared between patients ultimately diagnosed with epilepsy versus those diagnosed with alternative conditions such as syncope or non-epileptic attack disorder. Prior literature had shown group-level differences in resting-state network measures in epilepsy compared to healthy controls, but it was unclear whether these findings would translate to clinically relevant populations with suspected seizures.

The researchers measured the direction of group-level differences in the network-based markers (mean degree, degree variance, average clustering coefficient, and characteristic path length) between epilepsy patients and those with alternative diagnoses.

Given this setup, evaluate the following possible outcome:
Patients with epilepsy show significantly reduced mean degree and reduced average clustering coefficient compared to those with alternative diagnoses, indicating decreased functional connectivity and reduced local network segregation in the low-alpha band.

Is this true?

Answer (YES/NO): NO